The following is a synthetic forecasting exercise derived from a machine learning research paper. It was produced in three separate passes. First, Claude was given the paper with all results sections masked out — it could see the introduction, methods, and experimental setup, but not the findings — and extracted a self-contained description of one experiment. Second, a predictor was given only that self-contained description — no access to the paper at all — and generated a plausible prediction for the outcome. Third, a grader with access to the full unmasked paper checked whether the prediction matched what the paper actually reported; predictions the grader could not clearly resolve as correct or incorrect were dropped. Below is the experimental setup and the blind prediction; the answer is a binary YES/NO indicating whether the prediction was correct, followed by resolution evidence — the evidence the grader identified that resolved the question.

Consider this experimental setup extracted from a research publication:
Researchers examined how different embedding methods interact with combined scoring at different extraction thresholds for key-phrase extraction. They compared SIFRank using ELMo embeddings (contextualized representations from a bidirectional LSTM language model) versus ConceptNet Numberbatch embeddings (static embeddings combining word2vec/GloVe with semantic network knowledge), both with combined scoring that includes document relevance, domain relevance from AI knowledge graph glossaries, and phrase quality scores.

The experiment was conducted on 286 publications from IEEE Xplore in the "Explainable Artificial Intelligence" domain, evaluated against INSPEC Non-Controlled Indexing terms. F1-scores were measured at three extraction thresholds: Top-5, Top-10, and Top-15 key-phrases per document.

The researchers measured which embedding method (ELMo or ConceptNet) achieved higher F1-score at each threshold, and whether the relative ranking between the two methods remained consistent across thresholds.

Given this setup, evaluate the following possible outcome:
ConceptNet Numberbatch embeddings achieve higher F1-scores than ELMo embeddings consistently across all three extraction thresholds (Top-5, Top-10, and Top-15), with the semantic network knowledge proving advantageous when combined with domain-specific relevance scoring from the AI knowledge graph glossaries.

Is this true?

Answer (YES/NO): NO